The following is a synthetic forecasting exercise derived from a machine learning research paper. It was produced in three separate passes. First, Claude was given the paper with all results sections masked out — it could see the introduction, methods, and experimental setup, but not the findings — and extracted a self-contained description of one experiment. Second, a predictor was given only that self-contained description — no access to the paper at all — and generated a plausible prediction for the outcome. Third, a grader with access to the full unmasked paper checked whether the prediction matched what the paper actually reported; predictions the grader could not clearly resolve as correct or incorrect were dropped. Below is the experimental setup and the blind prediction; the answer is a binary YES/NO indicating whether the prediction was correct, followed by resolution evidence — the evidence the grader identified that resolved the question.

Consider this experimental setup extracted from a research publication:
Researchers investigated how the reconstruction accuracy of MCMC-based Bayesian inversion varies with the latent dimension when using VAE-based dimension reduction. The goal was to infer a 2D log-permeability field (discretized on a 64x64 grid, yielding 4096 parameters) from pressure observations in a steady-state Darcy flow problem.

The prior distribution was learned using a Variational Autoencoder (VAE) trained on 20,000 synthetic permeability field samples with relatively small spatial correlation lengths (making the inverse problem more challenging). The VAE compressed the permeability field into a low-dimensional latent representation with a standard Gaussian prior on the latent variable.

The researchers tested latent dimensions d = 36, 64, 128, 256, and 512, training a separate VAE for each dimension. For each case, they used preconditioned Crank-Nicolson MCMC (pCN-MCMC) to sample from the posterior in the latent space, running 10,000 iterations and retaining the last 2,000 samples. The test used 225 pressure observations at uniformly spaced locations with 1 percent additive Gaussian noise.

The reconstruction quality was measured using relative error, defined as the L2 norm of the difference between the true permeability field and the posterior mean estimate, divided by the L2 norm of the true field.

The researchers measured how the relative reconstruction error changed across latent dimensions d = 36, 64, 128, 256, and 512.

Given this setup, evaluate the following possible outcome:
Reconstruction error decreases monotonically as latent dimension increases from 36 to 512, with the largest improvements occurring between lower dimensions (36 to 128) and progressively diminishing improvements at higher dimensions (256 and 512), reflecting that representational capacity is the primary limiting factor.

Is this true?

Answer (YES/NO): NO